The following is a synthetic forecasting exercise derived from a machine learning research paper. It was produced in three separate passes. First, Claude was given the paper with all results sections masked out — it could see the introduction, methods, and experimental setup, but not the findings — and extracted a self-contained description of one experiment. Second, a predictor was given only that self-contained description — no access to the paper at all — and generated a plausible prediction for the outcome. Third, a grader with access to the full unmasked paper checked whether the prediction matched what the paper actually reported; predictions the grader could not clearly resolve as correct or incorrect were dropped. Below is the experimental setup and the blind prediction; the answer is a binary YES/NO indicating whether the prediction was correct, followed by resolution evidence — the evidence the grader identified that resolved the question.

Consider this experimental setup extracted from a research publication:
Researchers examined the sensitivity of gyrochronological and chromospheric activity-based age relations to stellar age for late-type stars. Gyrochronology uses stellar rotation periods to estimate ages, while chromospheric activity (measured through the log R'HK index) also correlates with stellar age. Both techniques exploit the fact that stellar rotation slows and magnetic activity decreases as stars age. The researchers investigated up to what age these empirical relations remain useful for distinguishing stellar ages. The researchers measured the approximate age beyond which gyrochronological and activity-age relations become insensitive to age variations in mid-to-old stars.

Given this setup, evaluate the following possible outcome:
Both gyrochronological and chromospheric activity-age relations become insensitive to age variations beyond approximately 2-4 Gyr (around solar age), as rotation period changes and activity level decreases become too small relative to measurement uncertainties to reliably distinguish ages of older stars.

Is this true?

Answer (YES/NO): NO